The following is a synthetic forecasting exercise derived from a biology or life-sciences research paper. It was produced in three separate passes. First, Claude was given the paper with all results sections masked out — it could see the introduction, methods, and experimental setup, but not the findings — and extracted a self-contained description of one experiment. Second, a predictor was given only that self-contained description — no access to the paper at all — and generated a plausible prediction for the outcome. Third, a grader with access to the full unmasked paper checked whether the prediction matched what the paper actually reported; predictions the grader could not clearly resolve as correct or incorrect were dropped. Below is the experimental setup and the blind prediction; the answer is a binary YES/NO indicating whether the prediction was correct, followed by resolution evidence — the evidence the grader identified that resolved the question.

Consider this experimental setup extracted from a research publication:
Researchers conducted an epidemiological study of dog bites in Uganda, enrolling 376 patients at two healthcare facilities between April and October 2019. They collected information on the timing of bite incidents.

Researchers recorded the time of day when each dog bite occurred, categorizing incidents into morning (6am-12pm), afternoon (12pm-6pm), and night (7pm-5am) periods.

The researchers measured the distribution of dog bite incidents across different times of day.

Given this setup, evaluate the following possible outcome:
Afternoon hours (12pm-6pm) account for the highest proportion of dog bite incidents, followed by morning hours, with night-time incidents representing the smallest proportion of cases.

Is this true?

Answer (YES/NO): YES